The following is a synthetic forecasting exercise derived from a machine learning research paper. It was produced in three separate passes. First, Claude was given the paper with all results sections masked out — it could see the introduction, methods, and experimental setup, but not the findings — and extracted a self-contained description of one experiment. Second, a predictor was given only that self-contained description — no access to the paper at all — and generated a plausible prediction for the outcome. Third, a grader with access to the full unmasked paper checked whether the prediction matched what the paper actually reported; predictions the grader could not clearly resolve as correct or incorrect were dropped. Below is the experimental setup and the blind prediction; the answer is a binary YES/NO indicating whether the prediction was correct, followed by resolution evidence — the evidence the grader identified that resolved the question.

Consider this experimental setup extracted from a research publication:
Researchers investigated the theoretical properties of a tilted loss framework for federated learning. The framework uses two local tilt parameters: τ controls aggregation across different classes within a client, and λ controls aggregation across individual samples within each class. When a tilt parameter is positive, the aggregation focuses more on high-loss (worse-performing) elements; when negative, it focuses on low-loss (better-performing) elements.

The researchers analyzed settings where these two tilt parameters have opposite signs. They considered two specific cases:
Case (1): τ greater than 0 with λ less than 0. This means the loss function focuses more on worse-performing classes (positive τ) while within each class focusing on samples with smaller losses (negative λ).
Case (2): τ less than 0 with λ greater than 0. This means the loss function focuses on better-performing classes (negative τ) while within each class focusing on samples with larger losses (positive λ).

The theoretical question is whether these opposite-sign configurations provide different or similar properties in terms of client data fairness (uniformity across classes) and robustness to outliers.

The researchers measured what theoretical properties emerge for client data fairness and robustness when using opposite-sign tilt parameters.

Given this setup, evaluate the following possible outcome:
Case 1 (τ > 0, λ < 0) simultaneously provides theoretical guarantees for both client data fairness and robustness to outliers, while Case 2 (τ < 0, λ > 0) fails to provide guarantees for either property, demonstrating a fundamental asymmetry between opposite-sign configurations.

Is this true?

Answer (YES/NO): NO